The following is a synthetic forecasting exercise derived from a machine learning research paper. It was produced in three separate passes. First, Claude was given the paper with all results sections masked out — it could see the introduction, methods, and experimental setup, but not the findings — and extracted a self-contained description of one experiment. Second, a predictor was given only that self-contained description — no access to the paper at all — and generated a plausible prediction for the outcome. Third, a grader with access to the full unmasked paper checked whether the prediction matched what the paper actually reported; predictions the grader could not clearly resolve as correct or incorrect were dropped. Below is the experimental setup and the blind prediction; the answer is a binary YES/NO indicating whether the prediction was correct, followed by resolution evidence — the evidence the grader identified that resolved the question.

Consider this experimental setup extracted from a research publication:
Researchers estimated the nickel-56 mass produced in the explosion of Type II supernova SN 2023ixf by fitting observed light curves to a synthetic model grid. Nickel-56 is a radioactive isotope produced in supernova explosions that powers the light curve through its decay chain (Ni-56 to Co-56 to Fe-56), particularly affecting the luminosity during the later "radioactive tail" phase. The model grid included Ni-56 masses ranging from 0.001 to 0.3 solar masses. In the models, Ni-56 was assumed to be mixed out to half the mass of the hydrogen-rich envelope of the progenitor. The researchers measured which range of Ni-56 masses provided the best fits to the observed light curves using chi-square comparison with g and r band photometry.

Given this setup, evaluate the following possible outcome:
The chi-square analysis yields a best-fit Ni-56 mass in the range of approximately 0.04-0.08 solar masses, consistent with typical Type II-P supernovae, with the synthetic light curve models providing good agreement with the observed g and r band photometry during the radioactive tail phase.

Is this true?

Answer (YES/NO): NO